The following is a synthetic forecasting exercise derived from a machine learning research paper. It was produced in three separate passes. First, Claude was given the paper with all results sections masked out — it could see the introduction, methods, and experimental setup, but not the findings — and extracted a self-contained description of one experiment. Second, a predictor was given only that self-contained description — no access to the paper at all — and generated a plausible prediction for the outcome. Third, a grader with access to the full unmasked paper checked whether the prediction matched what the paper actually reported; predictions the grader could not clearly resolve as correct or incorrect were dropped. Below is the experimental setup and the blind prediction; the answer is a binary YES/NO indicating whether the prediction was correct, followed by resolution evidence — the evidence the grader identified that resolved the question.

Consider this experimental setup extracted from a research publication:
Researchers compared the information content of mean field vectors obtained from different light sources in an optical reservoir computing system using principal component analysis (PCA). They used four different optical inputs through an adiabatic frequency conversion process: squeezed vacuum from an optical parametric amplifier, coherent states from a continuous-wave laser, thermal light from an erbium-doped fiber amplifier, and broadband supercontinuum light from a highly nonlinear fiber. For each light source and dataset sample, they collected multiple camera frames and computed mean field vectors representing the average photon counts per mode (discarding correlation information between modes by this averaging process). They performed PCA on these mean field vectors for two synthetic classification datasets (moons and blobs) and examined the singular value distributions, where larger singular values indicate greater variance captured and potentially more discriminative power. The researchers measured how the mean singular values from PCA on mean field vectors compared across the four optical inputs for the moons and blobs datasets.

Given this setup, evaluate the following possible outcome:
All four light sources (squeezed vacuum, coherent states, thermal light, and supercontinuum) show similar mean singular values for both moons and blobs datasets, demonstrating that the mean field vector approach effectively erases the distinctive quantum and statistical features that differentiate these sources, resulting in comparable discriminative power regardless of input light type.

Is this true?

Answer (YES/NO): YES